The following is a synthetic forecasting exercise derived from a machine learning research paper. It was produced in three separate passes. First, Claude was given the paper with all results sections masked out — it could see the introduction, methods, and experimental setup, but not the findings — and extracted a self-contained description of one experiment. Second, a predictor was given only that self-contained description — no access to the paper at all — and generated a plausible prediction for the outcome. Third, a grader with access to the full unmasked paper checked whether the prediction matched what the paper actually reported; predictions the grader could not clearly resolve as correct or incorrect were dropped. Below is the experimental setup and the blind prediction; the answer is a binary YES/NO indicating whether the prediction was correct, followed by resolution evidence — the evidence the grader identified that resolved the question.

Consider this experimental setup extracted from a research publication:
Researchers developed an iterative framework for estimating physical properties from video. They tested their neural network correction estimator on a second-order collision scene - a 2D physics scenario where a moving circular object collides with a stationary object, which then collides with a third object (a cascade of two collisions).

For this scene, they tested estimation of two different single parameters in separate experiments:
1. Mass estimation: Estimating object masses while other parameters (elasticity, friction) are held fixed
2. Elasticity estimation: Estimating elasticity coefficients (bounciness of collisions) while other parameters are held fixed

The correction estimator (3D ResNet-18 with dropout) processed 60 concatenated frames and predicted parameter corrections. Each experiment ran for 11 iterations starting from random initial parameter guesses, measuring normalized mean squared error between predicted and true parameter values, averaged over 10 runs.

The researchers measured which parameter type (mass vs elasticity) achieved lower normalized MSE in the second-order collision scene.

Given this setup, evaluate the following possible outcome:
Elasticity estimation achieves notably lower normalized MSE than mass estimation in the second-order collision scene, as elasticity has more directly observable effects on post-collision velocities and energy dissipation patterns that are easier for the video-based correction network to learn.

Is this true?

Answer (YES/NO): NO